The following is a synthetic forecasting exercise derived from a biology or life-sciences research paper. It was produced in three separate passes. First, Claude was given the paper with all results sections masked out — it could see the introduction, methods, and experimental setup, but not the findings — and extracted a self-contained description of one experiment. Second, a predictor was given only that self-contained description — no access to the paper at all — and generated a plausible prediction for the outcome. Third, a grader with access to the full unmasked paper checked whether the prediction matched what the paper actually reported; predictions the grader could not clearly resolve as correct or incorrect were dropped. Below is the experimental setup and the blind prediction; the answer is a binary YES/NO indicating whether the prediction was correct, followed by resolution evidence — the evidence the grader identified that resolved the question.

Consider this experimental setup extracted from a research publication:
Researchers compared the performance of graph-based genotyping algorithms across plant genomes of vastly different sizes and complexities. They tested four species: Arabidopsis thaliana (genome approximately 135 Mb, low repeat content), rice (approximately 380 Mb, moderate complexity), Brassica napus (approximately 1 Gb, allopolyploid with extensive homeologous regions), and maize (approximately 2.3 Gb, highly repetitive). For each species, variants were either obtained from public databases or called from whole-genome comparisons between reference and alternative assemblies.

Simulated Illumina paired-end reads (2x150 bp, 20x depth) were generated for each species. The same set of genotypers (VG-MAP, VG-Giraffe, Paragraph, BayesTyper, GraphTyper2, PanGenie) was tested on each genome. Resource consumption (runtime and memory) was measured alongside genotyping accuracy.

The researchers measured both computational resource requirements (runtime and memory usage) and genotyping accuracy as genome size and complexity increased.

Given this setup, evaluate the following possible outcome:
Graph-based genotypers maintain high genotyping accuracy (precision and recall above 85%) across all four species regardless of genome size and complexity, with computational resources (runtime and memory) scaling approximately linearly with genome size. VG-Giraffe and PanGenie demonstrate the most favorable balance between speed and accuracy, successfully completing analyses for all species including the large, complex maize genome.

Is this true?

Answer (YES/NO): NO